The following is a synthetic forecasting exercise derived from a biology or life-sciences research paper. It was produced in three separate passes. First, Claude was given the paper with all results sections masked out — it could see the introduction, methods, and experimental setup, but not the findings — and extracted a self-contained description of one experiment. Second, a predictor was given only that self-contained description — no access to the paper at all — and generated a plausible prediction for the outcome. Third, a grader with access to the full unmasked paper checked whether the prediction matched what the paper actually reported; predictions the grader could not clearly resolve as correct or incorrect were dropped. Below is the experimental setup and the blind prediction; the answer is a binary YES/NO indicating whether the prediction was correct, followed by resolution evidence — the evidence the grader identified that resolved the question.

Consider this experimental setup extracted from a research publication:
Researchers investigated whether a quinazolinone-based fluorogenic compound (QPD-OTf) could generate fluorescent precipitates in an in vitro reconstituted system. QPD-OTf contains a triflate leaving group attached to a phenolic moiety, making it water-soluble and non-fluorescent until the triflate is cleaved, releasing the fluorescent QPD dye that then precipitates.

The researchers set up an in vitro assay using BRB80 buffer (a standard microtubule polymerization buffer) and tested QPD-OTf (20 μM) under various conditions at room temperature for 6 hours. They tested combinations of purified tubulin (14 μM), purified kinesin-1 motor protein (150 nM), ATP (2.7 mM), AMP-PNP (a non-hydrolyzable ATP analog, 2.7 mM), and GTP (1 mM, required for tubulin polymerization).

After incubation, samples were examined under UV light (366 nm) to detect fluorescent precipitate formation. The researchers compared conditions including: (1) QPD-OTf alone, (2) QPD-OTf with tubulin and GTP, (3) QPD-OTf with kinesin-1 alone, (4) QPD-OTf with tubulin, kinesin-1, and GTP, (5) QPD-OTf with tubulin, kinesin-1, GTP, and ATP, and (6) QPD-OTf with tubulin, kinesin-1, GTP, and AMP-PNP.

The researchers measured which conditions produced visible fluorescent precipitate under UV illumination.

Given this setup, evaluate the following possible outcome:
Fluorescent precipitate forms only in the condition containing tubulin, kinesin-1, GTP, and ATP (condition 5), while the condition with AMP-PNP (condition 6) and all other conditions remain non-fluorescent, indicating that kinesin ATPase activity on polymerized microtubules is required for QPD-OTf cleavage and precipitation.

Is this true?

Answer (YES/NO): NO